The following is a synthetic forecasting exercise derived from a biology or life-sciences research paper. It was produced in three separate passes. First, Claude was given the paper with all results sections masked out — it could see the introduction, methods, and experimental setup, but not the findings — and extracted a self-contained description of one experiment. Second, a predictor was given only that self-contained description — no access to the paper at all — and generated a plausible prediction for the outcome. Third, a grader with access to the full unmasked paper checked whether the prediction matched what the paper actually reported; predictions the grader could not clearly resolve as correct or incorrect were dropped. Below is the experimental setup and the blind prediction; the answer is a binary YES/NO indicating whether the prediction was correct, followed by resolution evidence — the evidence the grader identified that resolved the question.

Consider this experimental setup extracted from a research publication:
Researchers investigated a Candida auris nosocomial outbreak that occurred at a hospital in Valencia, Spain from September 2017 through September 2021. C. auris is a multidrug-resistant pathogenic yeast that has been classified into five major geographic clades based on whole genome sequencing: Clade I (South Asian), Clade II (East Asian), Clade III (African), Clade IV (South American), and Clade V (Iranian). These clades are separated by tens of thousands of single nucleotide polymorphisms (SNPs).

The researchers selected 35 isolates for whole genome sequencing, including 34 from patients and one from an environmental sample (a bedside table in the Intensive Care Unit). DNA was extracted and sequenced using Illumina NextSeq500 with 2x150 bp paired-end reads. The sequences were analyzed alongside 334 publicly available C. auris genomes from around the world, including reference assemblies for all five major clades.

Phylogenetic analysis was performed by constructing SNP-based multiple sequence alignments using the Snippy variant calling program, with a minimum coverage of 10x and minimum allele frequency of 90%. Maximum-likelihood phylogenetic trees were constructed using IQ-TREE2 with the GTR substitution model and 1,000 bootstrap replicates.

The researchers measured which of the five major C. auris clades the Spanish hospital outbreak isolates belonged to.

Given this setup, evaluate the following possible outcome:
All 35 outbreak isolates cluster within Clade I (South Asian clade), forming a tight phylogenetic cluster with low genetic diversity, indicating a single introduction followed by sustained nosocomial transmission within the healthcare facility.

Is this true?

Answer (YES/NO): NO